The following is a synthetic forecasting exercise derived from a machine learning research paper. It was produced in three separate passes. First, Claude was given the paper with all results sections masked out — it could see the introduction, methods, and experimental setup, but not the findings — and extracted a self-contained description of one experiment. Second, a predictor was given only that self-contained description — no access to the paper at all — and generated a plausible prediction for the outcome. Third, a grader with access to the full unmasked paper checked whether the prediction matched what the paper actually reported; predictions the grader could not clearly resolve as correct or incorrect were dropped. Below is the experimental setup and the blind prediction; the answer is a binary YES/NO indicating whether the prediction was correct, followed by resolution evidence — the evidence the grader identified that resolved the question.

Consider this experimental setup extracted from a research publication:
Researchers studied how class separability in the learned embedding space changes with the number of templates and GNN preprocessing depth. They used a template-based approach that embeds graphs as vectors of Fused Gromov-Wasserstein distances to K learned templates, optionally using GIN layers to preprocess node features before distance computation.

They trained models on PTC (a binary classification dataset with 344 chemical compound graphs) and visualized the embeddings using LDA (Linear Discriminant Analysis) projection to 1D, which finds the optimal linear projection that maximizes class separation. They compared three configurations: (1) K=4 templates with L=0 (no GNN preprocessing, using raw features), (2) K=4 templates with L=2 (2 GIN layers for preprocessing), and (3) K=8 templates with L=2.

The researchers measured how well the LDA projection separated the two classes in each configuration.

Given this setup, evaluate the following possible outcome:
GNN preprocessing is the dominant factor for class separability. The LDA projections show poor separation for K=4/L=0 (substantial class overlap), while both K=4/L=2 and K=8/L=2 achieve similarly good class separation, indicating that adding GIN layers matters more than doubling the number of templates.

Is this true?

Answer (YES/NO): NO